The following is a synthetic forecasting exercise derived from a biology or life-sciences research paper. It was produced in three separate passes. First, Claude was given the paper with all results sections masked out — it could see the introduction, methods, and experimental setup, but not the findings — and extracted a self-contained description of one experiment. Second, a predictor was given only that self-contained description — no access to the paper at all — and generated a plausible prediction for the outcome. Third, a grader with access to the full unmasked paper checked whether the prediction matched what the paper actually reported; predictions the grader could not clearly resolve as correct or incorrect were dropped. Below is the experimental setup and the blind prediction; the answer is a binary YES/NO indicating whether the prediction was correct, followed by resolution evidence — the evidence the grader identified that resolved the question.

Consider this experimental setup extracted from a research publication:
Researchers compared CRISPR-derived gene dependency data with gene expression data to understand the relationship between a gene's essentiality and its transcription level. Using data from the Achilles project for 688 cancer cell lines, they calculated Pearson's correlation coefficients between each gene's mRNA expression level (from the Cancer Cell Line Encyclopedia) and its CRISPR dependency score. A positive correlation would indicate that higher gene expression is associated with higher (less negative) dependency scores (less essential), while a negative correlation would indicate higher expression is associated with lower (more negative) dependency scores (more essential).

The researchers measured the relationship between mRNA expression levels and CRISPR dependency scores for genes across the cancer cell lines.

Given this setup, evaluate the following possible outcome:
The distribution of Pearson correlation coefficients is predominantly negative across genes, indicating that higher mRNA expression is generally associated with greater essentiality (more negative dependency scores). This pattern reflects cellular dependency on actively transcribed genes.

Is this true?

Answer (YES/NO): NO